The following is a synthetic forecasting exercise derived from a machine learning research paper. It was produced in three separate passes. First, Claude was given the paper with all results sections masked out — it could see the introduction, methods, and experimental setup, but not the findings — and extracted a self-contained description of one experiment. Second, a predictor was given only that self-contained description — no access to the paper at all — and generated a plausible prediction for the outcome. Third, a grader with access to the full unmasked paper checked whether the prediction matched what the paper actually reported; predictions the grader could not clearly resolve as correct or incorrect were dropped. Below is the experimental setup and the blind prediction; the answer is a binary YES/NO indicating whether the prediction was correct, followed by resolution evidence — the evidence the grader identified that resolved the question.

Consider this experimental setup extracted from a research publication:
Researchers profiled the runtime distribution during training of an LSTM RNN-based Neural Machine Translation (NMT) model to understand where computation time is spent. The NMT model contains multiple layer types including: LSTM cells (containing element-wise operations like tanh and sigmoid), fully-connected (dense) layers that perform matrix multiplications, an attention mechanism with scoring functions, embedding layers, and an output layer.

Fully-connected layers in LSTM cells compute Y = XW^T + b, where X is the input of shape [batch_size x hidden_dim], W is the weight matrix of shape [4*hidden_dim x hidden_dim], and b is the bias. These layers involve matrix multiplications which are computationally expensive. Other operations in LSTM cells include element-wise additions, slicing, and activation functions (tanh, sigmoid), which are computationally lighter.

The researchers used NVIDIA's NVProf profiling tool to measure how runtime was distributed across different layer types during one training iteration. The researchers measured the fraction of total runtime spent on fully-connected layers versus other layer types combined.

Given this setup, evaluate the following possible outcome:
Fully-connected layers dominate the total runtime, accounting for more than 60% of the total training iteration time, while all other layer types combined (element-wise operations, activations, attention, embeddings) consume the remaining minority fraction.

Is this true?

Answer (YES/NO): NO